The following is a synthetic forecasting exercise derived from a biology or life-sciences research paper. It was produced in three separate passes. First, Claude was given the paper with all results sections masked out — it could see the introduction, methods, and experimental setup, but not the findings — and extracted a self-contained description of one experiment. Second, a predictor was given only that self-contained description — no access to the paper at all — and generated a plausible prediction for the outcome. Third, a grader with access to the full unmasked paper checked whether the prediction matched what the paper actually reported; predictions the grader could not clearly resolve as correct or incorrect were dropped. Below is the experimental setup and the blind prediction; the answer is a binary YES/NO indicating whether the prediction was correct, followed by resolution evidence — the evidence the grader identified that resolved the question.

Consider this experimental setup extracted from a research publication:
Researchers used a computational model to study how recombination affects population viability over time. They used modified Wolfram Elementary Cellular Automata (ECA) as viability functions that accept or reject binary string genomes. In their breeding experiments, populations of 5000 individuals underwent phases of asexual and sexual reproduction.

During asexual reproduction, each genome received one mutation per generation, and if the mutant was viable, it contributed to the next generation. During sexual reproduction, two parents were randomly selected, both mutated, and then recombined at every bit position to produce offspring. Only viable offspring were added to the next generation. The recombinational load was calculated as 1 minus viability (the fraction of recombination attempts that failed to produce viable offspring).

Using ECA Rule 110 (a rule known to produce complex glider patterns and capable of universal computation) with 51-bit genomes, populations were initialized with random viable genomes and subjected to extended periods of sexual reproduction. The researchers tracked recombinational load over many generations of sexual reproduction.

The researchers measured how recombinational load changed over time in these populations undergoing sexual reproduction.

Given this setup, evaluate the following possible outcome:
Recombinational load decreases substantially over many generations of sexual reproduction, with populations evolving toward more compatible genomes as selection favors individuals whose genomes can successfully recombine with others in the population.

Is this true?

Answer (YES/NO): YES